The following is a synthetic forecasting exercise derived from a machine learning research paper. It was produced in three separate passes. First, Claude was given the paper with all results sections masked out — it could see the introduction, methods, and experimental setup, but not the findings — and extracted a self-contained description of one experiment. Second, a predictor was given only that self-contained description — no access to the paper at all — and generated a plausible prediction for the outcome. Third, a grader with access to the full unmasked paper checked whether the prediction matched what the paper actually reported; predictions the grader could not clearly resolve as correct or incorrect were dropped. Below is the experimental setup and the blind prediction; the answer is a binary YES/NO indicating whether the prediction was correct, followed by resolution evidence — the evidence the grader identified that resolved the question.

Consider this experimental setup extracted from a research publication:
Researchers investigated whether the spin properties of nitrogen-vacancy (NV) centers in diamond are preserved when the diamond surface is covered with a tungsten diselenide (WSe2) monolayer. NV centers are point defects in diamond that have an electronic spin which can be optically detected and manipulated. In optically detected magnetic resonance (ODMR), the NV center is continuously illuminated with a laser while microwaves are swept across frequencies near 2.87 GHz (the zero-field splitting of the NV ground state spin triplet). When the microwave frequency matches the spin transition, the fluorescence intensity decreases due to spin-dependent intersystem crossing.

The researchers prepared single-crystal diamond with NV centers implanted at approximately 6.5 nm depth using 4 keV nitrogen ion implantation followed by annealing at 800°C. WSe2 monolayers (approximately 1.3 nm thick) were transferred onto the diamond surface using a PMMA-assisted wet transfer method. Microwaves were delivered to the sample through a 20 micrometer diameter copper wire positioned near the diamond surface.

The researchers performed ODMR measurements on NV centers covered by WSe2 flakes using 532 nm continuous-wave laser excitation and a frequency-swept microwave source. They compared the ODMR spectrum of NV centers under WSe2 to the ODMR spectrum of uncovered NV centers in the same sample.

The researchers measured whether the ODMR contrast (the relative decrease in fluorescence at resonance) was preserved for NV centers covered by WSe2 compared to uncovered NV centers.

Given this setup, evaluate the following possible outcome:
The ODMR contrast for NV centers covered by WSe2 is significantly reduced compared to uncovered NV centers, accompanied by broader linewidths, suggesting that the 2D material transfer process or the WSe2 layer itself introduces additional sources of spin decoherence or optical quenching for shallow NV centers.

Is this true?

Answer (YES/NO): NO